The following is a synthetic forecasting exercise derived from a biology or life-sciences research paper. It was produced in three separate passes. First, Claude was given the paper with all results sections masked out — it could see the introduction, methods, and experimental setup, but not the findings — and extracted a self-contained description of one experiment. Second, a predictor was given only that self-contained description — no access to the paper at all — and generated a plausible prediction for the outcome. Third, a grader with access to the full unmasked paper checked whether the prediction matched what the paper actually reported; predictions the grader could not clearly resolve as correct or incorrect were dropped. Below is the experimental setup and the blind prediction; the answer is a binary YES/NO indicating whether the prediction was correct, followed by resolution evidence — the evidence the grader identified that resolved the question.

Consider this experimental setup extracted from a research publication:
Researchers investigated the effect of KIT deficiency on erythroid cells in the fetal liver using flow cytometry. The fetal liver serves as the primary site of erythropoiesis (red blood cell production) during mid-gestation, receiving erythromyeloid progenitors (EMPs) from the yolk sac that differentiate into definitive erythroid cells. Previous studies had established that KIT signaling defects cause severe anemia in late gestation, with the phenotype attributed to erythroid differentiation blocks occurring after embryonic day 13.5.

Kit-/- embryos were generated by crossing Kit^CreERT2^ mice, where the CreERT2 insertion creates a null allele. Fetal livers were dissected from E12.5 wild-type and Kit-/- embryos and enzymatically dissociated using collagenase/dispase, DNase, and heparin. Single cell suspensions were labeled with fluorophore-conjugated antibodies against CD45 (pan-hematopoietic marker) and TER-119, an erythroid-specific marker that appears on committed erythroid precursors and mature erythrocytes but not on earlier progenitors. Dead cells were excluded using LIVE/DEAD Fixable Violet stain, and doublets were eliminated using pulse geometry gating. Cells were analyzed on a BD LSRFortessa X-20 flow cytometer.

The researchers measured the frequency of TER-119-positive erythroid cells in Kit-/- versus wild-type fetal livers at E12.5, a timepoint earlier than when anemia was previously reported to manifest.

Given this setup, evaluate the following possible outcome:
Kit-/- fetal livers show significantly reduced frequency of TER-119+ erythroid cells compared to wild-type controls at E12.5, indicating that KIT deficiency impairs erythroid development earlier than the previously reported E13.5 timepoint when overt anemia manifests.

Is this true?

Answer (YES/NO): YES